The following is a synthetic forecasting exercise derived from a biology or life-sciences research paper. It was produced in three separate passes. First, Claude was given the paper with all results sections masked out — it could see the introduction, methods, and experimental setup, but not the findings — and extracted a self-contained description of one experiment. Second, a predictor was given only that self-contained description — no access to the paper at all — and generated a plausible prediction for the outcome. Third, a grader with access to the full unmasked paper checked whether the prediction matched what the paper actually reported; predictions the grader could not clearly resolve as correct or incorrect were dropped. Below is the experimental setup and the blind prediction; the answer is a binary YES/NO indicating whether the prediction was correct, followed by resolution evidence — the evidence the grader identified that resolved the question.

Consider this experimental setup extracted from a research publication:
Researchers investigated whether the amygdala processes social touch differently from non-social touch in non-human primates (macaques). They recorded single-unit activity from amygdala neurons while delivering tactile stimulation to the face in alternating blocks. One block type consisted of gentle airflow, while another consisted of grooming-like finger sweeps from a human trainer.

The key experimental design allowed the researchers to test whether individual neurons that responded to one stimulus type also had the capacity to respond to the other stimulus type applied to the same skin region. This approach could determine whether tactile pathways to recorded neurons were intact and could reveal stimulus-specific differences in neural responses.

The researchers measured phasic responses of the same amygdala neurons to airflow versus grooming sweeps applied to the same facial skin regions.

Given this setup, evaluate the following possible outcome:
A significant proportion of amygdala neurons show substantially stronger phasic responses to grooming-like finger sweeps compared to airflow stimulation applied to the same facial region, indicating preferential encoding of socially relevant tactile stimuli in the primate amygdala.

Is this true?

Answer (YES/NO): NO